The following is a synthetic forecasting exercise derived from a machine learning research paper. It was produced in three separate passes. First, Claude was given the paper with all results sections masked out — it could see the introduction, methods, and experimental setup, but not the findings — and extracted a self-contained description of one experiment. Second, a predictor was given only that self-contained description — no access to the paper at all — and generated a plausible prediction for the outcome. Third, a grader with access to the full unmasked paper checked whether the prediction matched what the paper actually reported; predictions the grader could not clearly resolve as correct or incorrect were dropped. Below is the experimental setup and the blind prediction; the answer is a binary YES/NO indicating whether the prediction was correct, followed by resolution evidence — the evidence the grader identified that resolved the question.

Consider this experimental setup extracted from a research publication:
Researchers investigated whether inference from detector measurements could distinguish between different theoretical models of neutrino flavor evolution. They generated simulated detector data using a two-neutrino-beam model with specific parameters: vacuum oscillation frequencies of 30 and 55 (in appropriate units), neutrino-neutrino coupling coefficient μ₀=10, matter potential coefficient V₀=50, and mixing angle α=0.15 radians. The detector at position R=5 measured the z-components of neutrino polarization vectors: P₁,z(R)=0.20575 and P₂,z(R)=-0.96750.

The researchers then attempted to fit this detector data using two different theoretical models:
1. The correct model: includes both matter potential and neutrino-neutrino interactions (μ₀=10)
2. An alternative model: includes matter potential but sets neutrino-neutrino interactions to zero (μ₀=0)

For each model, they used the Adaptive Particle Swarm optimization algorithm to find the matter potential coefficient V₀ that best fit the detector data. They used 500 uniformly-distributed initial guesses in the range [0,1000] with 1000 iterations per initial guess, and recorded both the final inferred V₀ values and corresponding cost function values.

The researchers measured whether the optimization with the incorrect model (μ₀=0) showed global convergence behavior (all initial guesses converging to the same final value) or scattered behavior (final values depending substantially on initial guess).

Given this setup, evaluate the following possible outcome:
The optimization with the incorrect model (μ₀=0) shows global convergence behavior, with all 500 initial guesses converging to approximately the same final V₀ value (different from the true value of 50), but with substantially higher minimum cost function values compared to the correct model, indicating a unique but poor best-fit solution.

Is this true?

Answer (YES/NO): NO